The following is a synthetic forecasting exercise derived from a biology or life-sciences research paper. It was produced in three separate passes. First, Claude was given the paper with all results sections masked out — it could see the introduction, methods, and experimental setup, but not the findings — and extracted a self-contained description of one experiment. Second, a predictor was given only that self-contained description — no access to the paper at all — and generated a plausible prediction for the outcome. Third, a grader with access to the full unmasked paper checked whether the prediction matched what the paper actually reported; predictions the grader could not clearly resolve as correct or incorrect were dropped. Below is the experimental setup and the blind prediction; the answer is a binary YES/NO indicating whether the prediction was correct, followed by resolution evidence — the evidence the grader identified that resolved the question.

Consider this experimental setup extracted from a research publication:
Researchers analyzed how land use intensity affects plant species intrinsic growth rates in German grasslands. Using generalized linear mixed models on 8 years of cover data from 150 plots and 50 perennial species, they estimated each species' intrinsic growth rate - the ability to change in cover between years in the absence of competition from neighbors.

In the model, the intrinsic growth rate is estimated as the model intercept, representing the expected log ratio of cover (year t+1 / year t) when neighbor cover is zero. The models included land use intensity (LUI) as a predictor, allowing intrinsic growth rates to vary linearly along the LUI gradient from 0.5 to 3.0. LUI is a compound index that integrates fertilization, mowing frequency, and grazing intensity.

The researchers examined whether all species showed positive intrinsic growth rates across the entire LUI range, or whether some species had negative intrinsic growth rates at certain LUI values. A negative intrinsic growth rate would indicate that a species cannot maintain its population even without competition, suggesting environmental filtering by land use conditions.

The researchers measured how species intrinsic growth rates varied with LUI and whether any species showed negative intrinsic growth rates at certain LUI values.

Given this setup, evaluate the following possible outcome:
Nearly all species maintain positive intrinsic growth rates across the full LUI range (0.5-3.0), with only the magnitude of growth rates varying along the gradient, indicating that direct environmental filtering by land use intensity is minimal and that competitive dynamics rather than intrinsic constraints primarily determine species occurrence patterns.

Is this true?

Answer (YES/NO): NO